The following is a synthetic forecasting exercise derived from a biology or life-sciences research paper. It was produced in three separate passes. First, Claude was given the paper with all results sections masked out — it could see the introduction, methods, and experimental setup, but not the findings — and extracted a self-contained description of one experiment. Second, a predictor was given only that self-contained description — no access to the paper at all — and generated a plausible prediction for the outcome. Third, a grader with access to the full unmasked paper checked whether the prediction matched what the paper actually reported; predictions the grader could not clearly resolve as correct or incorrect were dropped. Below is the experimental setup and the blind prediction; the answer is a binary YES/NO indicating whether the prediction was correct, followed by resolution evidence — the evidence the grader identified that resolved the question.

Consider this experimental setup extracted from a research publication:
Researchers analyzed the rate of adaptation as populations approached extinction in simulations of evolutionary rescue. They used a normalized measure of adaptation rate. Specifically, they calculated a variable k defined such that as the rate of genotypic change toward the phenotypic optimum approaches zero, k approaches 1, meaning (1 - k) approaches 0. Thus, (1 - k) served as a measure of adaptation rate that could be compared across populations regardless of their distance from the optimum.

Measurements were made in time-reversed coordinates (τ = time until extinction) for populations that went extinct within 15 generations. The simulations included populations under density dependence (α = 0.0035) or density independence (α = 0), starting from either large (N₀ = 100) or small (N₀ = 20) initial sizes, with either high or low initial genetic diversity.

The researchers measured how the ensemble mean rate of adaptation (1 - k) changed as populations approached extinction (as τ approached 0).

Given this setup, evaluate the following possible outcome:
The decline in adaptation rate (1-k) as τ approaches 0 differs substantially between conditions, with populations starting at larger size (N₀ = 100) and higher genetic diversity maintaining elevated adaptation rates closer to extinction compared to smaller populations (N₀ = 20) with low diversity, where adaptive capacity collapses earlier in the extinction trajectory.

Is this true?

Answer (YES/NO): NO